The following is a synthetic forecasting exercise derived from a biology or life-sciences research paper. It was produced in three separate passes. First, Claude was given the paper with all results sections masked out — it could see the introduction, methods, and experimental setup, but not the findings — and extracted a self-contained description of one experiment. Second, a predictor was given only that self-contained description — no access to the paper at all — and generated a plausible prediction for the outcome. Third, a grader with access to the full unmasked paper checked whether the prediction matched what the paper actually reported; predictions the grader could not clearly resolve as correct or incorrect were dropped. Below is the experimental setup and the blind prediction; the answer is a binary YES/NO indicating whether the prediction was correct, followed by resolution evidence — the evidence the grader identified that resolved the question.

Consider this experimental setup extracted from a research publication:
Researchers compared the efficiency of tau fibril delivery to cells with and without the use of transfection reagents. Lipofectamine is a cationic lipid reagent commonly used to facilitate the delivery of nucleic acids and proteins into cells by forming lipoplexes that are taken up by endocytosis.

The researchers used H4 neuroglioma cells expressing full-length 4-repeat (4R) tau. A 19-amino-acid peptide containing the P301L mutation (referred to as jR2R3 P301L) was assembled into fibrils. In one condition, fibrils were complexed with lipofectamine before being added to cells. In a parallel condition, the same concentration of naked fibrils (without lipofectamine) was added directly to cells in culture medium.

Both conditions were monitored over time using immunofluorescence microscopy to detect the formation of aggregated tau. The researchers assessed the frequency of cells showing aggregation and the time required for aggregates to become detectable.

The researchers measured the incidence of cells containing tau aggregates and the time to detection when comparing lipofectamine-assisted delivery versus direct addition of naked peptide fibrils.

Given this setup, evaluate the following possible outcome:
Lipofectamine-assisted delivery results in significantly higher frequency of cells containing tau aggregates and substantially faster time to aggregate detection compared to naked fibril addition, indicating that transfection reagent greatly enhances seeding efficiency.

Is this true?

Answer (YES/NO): YES